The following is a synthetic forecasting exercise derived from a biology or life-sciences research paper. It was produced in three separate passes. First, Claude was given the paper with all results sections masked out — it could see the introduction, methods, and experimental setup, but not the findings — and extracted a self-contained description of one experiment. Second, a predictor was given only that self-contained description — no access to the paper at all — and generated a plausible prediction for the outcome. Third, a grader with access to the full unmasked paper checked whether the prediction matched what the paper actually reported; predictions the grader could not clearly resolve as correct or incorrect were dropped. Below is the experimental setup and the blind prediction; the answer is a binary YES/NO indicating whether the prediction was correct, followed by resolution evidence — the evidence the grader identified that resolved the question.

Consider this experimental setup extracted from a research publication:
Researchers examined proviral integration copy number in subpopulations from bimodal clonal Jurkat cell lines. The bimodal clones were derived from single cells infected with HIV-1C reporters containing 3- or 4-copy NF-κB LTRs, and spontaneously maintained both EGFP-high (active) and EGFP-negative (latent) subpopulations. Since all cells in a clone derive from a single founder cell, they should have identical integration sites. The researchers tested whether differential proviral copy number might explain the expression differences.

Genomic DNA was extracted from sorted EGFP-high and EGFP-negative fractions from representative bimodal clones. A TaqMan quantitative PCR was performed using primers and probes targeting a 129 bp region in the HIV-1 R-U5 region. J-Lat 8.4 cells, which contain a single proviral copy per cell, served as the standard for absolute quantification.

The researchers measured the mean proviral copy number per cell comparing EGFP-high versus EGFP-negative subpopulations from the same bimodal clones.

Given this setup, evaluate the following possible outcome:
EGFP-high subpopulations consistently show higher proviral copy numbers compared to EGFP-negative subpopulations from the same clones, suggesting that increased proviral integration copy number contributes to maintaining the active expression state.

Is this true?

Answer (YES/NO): NO